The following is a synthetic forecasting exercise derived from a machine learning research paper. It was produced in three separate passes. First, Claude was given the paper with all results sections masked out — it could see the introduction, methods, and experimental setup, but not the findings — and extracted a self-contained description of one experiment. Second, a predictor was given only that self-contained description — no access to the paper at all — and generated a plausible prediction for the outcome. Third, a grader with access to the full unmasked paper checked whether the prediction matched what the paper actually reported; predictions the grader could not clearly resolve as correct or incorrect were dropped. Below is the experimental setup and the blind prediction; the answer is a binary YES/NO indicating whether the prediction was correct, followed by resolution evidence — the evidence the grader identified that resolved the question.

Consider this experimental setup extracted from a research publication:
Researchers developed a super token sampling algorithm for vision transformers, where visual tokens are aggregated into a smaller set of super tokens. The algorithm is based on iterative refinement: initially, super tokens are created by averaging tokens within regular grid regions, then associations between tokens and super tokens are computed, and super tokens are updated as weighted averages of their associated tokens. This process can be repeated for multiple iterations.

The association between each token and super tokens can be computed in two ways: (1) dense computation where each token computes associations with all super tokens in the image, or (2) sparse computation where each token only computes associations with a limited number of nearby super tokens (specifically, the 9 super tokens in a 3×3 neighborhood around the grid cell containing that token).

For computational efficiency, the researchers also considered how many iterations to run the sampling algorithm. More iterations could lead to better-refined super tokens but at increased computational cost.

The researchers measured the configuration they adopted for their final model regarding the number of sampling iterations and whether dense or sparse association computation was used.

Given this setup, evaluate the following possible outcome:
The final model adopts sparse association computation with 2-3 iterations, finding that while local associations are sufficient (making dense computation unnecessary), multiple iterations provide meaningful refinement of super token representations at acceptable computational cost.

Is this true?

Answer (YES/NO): NO